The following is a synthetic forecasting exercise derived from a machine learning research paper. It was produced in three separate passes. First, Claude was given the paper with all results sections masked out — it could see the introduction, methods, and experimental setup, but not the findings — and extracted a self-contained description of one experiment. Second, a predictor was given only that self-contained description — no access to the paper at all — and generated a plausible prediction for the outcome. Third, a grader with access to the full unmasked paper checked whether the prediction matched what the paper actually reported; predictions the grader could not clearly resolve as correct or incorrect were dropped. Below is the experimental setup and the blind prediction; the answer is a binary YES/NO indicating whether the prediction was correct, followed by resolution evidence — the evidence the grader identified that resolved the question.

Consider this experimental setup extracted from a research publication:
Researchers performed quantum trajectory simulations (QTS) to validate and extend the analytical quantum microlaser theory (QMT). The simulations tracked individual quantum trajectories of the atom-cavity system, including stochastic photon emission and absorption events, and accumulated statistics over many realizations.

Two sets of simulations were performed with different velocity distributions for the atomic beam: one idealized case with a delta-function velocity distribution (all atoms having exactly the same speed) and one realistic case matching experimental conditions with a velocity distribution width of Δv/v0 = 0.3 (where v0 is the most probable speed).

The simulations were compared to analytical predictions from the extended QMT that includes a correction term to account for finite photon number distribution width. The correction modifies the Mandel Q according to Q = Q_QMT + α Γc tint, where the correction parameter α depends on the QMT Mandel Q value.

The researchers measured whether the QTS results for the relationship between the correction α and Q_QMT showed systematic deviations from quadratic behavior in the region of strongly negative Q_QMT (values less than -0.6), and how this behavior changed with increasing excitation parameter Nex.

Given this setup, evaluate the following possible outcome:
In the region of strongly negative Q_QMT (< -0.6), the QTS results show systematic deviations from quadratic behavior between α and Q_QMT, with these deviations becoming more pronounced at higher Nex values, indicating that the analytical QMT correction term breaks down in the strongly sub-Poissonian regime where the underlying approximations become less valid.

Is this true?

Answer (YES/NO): NO